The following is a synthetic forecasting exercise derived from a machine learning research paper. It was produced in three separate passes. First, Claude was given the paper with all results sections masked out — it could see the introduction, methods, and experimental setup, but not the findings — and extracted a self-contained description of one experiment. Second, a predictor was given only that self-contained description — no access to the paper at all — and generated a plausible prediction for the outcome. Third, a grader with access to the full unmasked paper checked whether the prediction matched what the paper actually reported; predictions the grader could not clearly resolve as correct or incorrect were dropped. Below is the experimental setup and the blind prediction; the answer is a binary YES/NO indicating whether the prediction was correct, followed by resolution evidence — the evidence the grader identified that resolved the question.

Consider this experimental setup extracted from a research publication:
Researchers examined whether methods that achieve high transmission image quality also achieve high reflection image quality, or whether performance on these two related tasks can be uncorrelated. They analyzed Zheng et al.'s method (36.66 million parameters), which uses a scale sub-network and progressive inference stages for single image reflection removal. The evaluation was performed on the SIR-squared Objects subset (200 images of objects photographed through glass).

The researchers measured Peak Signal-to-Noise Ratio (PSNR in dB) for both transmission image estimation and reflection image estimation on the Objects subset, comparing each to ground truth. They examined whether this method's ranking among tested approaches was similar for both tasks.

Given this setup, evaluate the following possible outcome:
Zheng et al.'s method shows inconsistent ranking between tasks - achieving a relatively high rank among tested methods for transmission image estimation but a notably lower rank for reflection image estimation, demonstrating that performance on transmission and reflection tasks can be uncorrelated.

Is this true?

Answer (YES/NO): NO